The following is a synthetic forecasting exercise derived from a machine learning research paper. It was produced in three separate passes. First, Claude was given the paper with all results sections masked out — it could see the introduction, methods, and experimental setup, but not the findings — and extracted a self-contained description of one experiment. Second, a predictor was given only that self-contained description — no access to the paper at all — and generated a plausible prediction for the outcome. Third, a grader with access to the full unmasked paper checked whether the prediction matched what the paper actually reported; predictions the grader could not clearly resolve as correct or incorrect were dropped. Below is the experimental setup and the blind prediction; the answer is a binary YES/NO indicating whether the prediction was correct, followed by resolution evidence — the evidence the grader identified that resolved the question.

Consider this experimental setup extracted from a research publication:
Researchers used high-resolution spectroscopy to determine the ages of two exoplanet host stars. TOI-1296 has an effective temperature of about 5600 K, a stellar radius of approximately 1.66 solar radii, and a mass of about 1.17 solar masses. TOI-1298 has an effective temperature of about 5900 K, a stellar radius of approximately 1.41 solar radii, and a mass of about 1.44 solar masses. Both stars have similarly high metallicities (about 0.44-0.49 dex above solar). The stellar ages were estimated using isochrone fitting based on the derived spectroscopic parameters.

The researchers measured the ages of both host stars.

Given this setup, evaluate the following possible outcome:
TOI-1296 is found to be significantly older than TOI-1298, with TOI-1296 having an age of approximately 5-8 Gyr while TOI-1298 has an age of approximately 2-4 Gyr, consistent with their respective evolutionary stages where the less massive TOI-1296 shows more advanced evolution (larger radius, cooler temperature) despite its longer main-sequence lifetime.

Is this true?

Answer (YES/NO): NO